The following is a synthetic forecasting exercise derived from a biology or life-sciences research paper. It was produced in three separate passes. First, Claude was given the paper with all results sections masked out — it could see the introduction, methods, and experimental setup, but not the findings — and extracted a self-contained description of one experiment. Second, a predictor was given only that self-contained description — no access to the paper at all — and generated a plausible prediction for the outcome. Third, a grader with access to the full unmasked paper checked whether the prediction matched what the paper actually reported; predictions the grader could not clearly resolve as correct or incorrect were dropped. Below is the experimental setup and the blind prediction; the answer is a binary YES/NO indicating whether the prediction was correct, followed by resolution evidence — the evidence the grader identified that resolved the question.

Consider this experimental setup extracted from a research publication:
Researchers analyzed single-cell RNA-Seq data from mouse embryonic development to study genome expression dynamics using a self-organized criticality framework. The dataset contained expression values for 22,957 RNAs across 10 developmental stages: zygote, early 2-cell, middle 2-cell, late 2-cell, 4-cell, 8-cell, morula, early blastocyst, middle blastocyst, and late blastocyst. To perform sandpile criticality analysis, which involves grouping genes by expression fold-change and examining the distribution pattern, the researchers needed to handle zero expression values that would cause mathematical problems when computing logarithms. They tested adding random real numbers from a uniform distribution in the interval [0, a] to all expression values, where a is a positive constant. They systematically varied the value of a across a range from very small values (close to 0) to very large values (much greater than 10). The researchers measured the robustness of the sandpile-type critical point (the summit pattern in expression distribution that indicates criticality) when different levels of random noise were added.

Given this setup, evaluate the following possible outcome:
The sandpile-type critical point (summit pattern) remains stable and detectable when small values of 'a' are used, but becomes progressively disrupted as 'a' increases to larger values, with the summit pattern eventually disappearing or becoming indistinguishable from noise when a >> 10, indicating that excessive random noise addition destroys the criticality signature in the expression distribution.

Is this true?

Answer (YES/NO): YES